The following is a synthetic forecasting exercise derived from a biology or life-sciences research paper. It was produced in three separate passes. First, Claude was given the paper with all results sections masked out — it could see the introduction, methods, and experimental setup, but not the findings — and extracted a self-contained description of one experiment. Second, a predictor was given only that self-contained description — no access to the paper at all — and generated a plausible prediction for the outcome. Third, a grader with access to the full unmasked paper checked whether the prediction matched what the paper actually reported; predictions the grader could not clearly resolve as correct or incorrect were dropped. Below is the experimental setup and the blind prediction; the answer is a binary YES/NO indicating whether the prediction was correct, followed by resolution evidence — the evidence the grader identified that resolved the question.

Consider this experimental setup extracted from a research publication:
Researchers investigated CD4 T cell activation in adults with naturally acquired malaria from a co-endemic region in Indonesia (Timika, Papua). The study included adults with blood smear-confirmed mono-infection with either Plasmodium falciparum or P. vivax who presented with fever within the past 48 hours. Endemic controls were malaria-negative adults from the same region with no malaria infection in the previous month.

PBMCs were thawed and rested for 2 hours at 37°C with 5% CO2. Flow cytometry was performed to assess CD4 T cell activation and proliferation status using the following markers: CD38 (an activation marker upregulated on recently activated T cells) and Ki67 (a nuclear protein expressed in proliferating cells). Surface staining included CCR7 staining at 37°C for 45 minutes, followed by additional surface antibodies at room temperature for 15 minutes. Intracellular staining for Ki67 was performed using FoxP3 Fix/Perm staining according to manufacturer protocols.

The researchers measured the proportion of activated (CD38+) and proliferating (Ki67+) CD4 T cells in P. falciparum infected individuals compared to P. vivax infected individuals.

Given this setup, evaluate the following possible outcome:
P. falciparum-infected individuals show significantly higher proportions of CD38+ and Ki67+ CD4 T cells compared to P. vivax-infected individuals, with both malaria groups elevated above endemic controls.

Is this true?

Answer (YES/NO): NO